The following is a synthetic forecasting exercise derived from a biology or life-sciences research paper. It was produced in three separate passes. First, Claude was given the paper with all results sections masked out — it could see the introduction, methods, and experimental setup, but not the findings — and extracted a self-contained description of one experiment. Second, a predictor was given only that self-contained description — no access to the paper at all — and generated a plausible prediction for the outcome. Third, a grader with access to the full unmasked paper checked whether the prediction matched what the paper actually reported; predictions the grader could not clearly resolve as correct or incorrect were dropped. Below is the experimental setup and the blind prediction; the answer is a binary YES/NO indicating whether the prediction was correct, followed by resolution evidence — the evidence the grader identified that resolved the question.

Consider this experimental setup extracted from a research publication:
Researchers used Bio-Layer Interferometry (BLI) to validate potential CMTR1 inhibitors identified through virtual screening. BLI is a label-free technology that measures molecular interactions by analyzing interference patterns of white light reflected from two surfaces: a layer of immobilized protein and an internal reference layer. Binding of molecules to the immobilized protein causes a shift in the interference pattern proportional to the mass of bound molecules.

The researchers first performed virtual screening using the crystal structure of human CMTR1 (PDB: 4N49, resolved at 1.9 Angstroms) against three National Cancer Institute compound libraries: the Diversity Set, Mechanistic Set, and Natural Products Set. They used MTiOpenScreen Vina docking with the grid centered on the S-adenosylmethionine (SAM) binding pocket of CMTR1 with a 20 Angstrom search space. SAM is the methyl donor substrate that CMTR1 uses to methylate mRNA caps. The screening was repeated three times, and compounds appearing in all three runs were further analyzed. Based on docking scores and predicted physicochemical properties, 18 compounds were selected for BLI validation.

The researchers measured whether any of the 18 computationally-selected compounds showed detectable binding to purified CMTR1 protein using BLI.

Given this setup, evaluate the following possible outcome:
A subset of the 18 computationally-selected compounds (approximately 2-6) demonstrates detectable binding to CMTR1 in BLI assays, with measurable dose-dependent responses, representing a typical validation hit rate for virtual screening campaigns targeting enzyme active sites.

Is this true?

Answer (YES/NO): YES